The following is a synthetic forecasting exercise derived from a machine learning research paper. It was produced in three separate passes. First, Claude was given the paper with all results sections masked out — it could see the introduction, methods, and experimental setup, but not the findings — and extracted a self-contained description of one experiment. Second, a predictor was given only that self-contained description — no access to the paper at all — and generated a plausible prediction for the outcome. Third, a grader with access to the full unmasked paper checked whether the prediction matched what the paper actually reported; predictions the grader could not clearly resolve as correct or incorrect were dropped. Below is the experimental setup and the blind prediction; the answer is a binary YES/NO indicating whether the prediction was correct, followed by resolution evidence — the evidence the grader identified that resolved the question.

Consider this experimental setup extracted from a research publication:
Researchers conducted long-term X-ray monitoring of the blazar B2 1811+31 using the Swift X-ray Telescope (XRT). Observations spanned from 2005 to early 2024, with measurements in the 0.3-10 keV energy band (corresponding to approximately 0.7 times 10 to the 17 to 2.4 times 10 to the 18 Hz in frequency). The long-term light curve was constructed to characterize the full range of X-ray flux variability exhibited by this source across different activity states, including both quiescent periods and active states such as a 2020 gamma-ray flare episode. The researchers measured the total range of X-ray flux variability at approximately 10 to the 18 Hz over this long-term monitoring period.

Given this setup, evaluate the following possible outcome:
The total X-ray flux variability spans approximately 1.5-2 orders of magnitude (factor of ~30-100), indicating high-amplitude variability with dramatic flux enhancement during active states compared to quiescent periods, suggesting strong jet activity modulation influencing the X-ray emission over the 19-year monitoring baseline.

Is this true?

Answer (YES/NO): NO